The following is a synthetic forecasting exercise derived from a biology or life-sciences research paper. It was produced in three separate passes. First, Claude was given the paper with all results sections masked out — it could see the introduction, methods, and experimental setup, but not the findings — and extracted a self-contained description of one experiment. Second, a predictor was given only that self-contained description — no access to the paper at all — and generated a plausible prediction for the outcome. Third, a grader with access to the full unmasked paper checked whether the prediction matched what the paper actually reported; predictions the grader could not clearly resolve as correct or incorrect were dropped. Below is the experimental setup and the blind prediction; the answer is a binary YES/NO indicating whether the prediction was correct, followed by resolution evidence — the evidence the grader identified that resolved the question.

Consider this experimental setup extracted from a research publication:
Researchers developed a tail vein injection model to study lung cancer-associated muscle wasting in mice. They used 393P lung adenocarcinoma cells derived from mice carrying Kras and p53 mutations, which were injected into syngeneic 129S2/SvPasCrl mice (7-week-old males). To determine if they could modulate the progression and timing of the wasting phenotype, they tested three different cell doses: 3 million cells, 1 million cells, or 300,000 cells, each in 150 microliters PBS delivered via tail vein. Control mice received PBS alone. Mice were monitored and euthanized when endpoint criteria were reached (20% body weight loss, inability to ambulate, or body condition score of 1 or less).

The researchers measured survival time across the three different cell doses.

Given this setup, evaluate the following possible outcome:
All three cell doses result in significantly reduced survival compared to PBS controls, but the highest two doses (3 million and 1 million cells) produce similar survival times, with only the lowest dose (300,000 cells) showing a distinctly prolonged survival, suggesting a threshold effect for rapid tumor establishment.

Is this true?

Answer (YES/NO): NO